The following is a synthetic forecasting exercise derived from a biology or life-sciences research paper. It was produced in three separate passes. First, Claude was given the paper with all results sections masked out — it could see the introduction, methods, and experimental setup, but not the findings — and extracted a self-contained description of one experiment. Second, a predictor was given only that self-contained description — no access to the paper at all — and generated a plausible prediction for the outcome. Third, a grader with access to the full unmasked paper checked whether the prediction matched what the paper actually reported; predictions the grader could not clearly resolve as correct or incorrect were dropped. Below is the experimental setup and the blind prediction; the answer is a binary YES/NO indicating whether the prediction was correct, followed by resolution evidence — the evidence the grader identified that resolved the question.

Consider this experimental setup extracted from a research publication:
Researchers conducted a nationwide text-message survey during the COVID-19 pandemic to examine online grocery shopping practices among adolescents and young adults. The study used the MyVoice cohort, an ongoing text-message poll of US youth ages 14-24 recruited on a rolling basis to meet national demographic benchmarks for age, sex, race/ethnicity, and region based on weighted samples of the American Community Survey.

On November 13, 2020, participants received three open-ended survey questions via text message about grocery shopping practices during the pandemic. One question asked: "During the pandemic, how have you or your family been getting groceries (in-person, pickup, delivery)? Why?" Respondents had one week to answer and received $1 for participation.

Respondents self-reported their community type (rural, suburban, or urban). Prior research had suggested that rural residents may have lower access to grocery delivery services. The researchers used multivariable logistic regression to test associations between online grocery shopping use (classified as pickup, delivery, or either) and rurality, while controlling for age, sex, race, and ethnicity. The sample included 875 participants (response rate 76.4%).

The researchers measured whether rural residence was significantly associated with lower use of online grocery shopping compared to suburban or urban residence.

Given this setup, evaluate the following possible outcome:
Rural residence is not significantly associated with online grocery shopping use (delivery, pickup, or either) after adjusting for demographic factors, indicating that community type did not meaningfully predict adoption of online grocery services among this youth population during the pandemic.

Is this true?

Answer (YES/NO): NO